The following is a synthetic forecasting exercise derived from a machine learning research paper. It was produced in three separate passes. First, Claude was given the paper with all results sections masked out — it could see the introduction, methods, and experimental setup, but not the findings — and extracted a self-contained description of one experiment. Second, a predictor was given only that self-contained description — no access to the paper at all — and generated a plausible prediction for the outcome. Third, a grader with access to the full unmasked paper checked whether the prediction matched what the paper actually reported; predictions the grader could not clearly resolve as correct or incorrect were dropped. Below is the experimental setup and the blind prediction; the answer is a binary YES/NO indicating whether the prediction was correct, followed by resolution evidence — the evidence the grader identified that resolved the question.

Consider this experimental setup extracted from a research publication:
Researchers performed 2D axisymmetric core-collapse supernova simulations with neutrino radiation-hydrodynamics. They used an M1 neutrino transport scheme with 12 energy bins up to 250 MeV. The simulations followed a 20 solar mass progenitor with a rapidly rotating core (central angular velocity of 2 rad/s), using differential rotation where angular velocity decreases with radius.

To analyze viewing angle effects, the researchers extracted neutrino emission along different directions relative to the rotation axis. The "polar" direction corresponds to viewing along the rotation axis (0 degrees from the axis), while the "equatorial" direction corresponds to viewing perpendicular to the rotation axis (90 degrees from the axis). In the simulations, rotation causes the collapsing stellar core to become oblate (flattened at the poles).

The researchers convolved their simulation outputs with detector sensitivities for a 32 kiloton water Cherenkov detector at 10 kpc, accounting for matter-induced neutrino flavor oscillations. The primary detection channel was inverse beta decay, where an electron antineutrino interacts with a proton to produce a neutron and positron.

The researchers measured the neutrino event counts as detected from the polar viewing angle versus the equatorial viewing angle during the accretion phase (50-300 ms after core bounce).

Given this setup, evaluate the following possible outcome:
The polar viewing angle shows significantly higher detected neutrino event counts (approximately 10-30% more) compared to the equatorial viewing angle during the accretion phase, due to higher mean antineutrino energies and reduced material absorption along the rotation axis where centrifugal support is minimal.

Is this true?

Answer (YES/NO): NO